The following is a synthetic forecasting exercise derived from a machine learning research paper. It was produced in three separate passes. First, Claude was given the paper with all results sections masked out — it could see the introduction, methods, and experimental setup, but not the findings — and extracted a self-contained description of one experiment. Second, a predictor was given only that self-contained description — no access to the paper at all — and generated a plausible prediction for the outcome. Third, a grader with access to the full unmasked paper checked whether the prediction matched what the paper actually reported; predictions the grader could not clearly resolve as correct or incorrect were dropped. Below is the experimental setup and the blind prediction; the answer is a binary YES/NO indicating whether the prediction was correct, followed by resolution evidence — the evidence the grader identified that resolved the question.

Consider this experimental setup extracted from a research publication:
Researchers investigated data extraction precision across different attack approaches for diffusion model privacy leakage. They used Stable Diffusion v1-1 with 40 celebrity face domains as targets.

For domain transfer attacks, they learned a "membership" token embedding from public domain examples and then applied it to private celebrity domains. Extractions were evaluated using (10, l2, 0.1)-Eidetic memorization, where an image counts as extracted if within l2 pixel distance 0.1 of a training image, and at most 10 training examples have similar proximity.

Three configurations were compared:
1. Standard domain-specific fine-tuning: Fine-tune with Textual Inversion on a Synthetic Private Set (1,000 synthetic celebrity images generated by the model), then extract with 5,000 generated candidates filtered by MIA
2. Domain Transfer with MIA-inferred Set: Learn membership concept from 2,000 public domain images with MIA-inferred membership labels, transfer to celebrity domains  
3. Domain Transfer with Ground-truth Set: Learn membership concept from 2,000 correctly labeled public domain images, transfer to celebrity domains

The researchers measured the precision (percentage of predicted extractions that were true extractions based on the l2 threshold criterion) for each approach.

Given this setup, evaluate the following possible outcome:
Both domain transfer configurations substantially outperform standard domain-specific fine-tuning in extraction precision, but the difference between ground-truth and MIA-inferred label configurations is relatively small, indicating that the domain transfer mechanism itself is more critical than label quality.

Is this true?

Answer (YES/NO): NO